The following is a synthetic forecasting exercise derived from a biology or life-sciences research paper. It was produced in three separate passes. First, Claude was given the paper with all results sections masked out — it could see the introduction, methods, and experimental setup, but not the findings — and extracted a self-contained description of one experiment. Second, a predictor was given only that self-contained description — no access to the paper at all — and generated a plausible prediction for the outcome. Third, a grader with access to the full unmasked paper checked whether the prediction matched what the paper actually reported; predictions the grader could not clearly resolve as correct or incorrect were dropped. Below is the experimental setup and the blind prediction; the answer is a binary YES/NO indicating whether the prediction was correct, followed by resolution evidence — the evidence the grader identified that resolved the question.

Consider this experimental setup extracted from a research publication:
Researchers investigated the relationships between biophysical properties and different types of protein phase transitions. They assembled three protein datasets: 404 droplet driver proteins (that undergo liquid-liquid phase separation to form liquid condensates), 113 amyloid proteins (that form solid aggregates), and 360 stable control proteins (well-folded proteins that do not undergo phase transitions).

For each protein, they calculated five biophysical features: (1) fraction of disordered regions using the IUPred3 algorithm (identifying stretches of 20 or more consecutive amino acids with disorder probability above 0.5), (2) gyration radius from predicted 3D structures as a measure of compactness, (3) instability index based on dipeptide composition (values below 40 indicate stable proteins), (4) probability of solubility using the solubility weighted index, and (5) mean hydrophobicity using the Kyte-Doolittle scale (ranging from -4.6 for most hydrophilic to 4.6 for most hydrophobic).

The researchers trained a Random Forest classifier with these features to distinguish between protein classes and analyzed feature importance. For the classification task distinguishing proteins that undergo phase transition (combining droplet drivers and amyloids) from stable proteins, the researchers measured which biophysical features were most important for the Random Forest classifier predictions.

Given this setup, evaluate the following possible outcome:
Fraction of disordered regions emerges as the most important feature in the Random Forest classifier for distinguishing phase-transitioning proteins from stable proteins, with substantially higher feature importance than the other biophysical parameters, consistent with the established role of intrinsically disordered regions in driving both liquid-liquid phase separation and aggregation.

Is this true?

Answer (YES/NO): YES